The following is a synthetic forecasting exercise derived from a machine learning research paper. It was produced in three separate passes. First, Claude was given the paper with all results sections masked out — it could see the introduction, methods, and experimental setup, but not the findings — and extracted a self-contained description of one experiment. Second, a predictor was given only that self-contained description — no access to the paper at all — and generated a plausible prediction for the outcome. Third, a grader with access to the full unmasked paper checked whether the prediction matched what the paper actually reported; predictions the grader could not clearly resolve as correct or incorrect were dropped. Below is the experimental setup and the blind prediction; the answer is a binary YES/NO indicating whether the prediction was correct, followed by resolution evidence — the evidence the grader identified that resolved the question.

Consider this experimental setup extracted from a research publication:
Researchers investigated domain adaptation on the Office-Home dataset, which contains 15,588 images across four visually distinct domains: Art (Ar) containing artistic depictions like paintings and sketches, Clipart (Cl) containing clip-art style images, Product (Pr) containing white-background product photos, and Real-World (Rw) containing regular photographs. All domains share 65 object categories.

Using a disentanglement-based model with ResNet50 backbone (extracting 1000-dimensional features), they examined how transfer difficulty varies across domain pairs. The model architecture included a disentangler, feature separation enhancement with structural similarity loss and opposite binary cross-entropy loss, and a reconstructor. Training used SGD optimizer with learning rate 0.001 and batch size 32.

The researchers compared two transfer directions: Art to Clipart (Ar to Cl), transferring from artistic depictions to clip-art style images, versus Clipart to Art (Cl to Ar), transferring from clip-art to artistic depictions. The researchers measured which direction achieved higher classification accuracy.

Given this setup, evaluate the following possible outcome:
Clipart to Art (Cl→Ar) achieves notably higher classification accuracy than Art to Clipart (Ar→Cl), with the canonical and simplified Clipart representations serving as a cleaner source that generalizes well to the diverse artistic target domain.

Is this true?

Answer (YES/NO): YES